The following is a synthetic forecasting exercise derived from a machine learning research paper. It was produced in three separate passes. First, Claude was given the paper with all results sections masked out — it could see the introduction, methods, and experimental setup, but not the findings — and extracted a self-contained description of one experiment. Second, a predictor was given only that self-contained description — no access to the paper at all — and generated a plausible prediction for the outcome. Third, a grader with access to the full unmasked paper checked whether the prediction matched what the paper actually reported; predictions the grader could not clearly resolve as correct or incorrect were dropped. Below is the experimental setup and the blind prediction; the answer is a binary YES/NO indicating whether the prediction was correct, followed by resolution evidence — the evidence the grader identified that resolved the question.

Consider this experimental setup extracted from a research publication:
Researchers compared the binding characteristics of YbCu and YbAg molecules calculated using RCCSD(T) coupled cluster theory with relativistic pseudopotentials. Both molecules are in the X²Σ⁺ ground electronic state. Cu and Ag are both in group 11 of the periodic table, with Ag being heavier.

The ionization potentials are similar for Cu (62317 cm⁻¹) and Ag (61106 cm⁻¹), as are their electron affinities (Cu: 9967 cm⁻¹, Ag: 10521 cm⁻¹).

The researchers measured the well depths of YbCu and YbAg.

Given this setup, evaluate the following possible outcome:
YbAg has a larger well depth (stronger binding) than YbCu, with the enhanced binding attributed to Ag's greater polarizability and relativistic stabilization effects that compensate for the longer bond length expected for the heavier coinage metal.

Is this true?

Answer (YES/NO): NO